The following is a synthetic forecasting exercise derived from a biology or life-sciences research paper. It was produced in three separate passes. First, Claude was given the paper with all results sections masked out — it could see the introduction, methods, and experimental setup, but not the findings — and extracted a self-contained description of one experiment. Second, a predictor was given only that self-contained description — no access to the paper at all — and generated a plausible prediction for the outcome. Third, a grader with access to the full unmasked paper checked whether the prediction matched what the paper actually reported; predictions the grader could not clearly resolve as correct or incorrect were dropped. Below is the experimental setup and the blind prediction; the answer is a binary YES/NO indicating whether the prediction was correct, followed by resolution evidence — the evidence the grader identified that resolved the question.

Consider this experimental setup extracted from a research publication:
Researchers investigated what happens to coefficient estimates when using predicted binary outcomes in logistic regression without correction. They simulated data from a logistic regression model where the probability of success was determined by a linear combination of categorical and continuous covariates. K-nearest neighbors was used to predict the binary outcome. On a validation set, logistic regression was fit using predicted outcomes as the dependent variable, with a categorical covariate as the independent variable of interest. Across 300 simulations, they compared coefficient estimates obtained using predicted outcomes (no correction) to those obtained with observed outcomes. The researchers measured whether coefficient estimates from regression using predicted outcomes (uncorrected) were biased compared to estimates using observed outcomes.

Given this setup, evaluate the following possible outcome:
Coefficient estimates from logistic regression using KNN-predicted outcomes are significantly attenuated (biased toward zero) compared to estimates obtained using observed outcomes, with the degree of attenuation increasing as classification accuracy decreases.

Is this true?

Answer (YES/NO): NO